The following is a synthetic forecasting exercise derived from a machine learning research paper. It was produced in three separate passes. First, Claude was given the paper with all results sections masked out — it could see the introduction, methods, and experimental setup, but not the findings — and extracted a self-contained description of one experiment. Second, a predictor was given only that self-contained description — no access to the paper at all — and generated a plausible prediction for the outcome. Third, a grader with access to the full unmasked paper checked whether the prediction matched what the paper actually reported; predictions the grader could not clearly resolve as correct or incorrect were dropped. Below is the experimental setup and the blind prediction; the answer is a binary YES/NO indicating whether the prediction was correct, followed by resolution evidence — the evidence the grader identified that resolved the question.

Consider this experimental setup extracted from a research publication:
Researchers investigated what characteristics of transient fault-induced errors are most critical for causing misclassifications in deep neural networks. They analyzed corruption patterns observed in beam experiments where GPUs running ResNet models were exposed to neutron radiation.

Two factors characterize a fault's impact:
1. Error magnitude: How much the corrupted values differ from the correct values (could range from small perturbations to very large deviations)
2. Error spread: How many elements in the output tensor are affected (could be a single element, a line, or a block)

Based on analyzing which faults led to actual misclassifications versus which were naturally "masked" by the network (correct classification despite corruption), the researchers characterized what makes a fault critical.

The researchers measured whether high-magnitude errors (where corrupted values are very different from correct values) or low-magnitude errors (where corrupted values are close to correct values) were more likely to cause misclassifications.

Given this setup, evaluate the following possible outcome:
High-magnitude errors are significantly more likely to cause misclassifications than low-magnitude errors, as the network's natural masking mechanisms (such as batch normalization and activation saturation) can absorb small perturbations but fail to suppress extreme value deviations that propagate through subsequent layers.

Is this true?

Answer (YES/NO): YES